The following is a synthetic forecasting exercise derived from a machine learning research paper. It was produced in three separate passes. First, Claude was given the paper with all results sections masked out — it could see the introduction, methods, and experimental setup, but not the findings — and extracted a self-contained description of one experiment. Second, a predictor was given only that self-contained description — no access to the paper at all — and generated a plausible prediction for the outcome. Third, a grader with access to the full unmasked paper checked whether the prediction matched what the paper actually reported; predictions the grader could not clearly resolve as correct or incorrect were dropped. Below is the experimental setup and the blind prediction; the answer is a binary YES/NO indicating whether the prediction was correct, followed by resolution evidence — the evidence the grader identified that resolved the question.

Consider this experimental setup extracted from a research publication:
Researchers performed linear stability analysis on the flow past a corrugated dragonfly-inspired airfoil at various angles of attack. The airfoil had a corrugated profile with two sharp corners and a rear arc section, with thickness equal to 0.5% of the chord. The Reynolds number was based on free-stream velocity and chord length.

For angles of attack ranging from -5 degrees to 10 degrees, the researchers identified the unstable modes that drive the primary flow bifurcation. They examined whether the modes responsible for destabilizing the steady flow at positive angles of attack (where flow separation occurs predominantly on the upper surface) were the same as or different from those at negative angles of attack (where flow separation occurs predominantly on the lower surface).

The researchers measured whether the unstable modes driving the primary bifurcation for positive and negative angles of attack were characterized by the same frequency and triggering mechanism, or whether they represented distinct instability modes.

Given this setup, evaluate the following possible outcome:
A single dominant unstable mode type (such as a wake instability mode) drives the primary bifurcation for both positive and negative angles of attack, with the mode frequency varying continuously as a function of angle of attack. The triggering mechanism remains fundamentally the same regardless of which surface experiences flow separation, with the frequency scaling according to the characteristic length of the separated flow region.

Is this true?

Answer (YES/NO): NO